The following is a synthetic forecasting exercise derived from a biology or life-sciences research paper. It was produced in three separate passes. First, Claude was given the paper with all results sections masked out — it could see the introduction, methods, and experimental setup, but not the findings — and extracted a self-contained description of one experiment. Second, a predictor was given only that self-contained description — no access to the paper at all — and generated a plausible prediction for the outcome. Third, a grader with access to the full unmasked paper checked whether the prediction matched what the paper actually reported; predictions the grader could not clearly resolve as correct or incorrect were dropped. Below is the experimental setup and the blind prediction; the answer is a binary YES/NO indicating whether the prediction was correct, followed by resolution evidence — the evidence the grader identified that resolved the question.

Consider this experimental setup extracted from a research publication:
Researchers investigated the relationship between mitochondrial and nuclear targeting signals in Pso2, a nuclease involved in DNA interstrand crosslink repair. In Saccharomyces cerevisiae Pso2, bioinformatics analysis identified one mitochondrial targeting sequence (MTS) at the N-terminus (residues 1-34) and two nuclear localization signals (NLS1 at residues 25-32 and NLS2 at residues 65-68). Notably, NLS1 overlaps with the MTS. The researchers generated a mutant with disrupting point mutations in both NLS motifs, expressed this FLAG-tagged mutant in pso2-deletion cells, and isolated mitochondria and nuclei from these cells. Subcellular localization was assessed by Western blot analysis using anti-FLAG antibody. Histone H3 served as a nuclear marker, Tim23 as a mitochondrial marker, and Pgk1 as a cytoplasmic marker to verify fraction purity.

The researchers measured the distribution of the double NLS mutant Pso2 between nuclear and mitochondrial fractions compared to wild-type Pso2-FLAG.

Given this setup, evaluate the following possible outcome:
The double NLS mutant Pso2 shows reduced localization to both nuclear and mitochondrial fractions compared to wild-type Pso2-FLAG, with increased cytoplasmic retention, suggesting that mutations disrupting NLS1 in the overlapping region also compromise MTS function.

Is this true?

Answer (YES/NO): NO